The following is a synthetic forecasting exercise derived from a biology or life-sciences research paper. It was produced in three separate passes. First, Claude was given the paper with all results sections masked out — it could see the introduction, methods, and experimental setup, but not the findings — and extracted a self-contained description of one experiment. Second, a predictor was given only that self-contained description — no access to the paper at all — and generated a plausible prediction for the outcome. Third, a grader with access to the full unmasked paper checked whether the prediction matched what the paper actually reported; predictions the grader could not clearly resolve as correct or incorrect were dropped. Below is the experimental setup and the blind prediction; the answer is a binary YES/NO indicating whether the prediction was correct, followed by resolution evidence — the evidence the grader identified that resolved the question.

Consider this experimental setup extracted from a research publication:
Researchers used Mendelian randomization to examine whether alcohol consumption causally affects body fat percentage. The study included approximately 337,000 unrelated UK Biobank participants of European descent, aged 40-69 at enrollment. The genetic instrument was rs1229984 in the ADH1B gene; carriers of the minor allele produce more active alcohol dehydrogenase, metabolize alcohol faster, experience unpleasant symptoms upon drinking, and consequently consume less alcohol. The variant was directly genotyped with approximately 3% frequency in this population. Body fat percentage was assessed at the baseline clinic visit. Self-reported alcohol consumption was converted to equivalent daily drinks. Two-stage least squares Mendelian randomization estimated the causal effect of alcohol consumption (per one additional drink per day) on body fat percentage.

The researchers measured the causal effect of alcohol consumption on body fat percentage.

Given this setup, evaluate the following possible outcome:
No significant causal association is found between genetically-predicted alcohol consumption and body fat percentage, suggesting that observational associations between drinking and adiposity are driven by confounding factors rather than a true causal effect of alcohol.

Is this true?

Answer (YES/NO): NO